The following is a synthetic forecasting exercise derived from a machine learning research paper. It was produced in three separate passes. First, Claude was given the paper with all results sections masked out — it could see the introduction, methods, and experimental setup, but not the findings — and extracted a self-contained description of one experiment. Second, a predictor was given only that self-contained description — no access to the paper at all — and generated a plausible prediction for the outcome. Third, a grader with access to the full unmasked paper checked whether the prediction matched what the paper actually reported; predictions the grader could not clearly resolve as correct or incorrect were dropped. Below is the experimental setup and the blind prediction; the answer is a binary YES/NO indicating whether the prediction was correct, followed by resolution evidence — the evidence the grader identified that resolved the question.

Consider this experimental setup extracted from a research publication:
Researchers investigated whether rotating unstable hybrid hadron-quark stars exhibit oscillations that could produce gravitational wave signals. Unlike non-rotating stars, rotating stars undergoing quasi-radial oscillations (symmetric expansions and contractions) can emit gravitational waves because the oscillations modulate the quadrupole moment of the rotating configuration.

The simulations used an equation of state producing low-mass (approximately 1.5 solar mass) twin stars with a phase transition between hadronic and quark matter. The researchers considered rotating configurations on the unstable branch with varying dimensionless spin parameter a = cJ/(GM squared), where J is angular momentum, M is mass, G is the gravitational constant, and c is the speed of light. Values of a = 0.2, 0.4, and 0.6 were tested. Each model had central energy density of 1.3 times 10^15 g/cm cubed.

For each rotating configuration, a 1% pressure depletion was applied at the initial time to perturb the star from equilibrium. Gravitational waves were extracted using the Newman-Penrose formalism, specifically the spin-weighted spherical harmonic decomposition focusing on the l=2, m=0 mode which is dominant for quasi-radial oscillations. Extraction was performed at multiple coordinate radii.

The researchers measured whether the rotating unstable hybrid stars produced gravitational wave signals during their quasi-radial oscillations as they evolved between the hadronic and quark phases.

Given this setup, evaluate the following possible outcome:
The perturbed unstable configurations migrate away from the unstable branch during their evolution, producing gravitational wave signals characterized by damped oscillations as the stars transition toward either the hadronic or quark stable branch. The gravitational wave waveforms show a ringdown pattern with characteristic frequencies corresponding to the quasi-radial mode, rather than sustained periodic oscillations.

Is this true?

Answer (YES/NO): NO